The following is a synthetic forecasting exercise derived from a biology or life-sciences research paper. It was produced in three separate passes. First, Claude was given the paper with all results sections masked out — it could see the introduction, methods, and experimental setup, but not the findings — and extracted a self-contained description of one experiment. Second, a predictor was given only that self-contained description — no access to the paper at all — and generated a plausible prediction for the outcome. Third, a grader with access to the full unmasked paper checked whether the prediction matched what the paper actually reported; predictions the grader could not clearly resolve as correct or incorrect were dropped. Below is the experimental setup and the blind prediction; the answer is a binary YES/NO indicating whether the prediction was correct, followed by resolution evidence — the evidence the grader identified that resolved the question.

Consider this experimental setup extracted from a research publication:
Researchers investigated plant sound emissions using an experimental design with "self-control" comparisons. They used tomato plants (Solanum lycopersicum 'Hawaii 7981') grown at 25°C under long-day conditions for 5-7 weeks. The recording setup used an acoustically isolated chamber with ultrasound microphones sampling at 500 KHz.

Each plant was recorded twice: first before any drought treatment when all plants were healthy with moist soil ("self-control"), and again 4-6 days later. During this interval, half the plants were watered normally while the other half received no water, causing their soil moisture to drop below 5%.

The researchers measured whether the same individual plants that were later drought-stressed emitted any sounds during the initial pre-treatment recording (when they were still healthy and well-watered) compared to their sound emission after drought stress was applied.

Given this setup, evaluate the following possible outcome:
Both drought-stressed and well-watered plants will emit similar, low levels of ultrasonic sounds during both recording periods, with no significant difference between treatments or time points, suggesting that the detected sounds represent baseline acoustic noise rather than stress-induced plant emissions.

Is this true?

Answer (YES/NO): NO